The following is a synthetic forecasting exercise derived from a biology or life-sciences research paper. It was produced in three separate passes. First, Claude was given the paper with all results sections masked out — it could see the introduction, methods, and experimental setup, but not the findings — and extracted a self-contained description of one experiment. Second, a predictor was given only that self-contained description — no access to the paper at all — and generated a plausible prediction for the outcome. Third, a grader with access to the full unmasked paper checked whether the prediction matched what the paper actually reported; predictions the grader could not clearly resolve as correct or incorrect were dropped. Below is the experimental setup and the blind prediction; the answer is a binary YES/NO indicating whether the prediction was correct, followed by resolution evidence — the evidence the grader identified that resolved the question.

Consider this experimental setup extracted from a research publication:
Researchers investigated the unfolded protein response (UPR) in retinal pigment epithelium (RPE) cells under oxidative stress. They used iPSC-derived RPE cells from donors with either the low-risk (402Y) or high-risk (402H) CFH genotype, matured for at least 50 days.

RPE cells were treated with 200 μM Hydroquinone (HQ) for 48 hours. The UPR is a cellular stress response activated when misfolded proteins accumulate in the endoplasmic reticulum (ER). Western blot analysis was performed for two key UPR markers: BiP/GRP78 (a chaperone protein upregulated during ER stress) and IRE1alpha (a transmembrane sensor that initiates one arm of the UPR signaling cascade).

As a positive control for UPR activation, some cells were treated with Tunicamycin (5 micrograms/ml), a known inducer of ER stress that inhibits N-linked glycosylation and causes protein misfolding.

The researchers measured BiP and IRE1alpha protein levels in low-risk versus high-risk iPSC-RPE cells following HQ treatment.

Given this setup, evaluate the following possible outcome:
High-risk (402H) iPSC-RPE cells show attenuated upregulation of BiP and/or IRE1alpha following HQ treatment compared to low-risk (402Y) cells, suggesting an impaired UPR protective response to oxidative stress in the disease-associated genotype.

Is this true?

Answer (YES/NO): NO